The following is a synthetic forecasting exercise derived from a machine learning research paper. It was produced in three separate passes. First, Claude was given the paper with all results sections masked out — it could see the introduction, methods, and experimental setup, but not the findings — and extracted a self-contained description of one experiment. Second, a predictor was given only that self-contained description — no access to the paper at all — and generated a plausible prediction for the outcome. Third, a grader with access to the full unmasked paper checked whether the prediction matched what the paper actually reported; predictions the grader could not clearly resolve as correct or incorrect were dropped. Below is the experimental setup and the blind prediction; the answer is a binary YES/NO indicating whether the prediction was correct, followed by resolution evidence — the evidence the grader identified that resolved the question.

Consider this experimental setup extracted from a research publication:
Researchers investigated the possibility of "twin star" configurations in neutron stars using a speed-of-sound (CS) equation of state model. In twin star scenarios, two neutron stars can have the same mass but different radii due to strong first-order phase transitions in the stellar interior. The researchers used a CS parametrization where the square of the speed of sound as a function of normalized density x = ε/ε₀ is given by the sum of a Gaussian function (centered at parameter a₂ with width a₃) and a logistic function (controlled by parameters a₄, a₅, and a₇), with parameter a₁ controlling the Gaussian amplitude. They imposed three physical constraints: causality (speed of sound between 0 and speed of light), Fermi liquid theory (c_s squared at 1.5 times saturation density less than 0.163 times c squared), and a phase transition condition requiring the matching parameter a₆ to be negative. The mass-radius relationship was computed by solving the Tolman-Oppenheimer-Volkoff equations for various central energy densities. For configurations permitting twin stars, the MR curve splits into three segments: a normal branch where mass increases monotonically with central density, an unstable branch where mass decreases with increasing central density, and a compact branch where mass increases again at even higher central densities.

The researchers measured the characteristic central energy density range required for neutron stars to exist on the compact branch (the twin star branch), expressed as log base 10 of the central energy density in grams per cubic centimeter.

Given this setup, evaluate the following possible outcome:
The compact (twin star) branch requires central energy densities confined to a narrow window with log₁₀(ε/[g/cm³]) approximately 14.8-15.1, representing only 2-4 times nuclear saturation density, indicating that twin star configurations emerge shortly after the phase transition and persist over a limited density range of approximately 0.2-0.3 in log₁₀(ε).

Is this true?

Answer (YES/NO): NO